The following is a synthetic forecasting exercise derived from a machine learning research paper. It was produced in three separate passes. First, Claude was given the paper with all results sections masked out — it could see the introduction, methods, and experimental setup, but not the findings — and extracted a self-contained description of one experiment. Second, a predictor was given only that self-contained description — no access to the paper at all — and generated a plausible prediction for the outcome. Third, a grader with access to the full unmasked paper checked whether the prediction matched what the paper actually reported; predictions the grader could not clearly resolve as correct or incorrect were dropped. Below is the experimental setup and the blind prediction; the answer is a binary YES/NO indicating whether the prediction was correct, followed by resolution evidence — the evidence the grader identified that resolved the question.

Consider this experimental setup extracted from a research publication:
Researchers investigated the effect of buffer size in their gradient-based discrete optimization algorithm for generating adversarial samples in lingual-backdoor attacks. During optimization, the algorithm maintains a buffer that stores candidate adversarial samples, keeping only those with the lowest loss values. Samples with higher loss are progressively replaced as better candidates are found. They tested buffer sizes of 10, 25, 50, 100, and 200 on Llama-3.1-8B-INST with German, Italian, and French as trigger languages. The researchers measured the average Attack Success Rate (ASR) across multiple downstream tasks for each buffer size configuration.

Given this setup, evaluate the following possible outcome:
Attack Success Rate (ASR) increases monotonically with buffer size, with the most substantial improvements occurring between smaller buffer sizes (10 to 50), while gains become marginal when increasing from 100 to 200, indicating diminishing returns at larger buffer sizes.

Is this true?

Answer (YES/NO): NO